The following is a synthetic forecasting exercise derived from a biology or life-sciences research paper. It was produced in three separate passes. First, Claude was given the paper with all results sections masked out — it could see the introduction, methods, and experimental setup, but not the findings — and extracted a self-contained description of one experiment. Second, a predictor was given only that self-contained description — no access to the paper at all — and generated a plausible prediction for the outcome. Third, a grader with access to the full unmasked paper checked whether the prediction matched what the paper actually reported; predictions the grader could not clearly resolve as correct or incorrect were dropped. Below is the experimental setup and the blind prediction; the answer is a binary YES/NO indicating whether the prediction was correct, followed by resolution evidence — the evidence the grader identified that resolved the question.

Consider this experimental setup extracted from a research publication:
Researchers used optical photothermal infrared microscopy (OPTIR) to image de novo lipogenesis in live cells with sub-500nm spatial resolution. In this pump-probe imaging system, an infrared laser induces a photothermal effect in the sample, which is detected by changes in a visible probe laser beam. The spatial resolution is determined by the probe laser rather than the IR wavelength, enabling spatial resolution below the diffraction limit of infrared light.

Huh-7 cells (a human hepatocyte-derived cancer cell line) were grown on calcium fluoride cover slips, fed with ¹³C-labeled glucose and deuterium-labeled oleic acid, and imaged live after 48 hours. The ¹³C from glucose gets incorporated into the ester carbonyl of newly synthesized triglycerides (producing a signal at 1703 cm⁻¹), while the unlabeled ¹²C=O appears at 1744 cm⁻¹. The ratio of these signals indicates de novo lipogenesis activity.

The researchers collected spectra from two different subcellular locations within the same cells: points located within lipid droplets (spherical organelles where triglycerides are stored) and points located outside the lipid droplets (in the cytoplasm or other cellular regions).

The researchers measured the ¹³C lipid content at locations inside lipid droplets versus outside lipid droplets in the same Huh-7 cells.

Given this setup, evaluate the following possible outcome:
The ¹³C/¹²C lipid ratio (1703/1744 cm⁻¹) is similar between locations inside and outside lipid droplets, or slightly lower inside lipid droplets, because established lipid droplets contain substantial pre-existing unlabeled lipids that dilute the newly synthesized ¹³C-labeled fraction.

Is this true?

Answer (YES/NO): NO